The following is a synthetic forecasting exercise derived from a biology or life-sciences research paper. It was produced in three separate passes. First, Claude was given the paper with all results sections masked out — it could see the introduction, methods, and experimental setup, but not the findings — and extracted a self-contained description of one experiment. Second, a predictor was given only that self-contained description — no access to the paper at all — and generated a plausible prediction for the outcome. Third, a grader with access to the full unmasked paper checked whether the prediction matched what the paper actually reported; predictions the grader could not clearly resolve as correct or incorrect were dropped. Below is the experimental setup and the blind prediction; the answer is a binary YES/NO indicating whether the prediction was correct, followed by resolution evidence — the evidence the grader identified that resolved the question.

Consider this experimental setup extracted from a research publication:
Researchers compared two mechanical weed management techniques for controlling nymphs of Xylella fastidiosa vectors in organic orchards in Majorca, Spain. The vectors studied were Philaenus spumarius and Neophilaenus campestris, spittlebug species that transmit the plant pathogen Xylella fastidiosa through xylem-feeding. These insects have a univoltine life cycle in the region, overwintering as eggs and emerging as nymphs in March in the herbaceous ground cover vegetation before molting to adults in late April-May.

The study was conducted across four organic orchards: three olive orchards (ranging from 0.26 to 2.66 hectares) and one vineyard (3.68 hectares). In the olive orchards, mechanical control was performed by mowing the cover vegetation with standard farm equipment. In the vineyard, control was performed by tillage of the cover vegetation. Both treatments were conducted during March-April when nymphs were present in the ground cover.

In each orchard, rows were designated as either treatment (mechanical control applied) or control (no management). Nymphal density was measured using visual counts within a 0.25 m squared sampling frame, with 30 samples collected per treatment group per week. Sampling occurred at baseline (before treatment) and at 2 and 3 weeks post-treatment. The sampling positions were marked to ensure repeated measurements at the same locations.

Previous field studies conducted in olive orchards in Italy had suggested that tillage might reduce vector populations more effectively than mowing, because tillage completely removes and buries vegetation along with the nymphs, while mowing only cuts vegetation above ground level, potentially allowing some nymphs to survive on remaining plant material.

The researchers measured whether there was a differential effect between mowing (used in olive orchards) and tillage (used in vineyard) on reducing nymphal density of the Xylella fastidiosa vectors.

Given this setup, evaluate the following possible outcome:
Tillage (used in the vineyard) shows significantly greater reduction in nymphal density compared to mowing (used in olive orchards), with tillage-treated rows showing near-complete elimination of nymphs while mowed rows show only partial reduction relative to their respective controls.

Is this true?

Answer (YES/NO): NO